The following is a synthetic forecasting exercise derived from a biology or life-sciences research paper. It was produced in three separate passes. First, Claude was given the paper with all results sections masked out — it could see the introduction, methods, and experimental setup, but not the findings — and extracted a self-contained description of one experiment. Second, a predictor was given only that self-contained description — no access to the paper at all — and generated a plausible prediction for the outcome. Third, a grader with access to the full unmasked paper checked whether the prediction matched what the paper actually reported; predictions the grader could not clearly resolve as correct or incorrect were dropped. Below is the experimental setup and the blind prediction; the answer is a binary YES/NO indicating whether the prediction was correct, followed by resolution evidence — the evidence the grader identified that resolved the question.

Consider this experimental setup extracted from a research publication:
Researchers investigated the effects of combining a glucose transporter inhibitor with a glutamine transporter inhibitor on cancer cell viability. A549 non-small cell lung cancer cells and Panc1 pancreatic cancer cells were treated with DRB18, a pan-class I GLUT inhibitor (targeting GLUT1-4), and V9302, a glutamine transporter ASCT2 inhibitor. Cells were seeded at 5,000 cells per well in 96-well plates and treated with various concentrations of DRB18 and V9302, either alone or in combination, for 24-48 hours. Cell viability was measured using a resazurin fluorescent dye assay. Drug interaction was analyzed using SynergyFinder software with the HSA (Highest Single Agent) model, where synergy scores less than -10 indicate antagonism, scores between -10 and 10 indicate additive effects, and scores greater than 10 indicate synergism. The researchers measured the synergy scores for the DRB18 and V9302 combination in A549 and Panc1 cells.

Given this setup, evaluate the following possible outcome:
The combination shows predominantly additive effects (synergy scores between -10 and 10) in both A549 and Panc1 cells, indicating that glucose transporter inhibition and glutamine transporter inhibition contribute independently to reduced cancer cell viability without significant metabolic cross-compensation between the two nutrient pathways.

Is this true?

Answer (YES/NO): YES